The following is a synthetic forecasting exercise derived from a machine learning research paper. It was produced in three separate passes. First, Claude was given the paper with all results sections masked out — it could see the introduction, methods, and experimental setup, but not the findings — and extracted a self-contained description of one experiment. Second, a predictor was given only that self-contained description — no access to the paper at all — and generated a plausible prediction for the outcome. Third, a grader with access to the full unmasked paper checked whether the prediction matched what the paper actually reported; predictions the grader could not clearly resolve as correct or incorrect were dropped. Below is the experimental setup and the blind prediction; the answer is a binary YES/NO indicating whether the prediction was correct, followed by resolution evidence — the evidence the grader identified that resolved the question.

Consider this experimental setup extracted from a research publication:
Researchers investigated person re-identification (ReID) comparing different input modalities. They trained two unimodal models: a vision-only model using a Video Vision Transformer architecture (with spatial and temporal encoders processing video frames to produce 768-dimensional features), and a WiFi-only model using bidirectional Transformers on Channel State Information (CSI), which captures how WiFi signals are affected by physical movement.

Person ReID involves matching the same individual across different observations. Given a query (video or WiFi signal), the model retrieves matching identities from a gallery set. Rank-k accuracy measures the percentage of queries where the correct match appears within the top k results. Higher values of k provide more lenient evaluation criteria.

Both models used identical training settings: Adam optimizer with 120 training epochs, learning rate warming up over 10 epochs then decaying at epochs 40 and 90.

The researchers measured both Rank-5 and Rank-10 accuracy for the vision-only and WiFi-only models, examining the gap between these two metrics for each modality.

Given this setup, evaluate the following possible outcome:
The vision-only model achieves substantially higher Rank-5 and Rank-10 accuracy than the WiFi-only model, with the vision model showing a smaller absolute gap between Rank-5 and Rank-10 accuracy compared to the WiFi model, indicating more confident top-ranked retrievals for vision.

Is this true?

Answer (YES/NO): NO